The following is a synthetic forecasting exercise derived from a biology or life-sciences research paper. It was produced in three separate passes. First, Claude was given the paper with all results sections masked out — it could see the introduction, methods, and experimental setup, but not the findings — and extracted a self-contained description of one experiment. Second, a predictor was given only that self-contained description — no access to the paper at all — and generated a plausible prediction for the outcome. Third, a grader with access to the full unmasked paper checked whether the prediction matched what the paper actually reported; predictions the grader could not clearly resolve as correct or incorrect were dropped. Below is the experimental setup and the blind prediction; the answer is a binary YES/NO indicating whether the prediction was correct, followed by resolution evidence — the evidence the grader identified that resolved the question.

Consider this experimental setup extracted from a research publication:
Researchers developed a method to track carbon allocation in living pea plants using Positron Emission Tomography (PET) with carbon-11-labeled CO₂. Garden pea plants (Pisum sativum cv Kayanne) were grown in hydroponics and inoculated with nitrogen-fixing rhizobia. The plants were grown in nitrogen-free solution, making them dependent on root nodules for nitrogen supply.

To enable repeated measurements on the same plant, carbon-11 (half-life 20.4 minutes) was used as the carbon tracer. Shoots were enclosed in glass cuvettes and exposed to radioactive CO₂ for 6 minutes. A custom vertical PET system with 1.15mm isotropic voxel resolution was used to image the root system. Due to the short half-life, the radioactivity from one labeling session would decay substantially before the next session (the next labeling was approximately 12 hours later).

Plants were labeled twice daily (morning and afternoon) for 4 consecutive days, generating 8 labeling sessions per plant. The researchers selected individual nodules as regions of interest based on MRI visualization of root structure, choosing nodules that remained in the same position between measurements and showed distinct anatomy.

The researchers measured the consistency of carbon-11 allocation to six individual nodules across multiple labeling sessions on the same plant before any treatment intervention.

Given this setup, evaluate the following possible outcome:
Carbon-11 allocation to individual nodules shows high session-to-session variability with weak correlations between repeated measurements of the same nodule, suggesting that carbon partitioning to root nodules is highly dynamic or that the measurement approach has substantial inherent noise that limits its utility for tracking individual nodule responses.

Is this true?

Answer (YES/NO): NO